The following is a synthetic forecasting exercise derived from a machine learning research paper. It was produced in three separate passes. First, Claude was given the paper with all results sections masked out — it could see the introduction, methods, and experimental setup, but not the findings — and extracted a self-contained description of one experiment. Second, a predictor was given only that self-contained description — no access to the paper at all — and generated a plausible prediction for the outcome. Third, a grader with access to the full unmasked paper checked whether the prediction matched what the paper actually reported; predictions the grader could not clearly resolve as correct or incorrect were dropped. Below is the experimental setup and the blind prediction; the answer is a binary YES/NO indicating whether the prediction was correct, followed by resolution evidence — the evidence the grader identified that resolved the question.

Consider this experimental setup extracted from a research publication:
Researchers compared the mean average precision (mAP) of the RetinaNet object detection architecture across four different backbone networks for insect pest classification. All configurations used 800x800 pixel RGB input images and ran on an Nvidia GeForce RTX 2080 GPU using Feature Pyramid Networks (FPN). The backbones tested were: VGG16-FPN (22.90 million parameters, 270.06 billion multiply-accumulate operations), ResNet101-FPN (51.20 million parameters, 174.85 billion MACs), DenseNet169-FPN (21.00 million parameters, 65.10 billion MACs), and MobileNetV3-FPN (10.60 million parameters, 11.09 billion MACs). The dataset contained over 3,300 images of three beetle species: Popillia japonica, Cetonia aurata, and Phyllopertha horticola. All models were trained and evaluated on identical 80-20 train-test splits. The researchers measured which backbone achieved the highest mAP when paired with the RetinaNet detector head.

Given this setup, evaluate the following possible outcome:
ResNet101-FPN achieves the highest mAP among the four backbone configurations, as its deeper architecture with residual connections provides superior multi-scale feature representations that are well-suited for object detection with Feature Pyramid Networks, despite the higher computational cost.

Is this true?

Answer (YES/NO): YES